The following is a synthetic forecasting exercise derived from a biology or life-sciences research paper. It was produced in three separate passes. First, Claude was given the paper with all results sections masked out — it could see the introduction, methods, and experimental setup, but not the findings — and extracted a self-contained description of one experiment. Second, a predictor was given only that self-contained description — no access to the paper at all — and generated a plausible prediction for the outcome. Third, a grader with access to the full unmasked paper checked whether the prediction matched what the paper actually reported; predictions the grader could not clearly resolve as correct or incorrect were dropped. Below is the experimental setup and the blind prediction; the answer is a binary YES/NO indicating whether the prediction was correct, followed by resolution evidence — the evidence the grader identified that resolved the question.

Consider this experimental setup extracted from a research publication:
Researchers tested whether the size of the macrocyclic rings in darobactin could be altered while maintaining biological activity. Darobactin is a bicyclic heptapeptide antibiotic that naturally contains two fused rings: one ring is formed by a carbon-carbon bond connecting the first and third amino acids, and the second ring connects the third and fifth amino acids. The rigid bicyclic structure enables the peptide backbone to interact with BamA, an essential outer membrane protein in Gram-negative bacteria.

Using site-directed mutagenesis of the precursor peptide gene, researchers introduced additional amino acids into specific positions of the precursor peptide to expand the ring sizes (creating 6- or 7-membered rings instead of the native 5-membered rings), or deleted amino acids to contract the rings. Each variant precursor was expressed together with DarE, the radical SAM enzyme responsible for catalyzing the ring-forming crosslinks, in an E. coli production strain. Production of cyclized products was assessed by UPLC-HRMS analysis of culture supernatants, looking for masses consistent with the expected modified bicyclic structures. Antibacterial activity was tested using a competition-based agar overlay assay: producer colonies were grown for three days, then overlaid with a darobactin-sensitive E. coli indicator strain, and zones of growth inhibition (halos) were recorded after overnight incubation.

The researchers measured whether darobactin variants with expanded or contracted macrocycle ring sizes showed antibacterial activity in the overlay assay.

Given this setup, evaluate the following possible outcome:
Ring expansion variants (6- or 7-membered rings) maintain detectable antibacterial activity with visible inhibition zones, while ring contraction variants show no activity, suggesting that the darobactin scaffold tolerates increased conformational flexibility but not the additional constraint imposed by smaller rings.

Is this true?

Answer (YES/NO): NO